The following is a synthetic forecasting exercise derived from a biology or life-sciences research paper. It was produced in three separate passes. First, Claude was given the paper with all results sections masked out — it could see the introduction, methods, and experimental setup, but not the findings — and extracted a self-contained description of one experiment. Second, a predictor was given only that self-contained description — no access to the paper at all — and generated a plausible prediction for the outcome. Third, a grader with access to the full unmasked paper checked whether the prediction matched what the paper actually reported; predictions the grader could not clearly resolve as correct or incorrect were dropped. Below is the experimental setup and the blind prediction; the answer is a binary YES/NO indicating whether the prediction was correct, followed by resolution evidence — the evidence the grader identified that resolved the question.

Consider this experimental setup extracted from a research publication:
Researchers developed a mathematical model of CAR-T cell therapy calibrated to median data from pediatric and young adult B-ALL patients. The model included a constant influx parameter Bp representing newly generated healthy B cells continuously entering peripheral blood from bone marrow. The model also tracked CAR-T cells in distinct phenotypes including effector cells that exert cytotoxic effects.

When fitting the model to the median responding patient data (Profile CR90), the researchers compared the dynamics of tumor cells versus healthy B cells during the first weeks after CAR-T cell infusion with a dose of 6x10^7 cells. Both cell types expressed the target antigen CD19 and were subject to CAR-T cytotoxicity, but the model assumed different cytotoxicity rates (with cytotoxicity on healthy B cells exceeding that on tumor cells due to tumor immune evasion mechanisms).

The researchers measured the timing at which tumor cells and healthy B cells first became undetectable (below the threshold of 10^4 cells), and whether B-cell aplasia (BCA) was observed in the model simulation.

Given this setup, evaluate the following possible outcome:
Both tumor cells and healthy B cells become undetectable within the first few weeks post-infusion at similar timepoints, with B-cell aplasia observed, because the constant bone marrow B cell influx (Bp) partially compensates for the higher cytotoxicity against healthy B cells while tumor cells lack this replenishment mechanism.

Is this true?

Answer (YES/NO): NO